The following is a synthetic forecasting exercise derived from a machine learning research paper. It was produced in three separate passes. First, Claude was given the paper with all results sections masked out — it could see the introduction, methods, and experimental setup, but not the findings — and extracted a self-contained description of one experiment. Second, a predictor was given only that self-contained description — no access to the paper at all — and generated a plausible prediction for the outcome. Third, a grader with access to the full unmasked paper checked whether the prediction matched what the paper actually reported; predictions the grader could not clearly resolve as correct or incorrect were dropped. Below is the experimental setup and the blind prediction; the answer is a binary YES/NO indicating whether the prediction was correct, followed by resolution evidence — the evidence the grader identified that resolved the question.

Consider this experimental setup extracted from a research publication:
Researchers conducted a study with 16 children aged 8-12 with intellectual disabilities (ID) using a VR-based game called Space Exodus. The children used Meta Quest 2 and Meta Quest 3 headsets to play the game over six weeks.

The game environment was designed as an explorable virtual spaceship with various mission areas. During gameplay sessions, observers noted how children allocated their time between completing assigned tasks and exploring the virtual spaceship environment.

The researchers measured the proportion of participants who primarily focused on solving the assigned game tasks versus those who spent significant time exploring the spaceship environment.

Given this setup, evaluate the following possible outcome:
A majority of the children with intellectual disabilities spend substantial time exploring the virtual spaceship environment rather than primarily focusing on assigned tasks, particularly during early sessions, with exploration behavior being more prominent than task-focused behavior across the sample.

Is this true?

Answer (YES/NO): NO